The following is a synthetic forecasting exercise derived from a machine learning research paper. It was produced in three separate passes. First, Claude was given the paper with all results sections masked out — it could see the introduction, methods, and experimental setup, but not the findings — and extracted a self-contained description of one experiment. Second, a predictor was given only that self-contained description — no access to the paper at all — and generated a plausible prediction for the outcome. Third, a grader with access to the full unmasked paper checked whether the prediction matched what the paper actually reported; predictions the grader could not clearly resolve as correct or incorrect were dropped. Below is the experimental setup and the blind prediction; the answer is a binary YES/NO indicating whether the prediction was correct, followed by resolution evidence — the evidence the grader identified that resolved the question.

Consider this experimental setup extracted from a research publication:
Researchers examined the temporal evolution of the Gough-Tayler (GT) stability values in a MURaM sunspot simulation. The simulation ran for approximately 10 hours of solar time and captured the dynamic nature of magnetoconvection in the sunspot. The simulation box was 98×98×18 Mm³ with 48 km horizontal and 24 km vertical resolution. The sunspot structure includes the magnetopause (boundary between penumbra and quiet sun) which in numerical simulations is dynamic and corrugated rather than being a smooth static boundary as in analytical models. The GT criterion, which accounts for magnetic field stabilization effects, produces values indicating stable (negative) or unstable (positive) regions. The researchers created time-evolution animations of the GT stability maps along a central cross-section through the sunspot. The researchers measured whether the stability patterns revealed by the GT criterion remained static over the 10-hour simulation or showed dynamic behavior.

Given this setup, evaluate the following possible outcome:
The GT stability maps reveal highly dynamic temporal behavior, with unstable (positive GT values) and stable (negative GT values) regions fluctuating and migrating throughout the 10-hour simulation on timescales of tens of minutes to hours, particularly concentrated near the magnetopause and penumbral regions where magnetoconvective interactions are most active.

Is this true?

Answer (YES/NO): NO